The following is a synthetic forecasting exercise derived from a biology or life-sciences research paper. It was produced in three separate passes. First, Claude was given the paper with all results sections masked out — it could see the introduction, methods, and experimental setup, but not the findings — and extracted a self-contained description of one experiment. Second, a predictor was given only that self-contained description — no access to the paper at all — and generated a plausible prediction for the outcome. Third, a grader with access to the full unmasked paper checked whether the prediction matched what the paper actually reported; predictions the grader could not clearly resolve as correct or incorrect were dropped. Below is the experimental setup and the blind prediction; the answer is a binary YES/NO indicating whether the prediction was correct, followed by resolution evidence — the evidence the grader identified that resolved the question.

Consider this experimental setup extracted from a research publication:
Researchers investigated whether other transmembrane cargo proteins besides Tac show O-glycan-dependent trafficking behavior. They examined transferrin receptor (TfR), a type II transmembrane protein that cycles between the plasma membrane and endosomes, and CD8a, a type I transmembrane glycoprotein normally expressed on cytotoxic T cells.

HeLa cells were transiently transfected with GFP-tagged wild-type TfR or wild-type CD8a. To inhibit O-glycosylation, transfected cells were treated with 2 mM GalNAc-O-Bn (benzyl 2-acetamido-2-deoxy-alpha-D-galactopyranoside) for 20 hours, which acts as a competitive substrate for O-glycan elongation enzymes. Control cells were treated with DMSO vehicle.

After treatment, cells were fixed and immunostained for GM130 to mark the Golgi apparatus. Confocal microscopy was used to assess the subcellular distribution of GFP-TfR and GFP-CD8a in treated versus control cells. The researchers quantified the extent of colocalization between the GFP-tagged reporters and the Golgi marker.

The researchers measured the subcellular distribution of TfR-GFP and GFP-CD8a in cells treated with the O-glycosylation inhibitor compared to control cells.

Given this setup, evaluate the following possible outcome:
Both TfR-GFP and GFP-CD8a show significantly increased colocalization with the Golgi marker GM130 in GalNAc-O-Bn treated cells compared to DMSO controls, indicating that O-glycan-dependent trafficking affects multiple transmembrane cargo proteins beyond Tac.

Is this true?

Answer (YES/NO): YES